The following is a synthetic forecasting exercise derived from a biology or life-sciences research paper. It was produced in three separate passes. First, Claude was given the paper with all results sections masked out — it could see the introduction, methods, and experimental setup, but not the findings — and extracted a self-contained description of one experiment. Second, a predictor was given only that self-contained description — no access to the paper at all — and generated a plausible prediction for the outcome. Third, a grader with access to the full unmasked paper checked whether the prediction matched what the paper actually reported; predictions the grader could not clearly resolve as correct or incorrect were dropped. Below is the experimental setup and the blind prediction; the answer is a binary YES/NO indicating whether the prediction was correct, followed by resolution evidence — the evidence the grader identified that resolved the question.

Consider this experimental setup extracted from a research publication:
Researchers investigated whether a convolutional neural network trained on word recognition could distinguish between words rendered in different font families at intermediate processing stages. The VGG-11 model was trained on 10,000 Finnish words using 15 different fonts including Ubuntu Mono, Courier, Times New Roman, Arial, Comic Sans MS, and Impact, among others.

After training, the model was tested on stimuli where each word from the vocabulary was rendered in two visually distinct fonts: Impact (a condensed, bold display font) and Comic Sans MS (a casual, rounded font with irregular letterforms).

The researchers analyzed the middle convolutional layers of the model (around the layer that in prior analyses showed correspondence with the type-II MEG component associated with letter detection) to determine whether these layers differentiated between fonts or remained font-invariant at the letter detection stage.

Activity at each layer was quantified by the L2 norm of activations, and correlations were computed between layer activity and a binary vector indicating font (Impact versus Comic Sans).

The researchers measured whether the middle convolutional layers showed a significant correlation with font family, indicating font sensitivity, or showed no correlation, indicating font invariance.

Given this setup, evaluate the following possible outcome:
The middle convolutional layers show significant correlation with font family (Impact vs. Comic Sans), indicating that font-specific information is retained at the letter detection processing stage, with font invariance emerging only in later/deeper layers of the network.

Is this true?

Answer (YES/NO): NO